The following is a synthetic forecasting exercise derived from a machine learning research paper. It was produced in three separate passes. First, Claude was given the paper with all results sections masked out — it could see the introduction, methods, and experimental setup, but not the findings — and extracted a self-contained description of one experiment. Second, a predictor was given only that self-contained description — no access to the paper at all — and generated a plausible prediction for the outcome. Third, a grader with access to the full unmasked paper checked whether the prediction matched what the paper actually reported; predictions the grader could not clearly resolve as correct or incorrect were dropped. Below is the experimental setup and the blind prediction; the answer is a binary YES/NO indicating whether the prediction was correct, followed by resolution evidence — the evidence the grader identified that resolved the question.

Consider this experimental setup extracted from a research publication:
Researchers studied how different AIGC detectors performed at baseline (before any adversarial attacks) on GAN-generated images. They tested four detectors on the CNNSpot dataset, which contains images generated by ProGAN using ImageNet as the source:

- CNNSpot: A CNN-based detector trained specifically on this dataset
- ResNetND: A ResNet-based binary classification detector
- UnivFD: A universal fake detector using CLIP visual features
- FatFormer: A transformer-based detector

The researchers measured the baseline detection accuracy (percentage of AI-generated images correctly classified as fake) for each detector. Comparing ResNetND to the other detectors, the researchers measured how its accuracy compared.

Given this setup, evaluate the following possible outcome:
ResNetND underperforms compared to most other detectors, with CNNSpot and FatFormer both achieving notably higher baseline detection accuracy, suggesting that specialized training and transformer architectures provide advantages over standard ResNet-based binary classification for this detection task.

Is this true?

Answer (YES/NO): YES